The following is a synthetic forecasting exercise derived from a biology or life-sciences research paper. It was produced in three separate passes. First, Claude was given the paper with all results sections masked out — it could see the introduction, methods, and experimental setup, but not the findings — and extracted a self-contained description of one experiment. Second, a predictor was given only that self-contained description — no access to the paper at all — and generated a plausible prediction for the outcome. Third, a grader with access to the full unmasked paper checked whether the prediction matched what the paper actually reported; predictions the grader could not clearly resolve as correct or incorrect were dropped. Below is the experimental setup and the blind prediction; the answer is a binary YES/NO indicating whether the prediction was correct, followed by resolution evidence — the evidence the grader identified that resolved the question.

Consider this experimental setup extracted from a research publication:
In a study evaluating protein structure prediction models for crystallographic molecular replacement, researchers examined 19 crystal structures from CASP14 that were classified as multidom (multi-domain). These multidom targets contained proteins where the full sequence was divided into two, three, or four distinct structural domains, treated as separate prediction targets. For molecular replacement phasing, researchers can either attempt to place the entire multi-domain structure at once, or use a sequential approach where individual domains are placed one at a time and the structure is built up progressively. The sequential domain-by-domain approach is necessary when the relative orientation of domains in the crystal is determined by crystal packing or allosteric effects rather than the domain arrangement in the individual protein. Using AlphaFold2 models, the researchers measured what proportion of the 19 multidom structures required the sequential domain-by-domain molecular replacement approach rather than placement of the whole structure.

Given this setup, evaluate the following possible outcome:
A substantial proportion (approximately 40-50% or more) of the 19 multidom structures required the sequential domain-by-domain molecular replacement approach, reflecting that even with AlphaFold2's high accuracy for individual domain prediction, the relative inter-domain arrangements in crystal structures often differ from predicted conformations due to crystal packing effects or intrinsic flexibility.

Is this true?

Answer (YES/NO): NO